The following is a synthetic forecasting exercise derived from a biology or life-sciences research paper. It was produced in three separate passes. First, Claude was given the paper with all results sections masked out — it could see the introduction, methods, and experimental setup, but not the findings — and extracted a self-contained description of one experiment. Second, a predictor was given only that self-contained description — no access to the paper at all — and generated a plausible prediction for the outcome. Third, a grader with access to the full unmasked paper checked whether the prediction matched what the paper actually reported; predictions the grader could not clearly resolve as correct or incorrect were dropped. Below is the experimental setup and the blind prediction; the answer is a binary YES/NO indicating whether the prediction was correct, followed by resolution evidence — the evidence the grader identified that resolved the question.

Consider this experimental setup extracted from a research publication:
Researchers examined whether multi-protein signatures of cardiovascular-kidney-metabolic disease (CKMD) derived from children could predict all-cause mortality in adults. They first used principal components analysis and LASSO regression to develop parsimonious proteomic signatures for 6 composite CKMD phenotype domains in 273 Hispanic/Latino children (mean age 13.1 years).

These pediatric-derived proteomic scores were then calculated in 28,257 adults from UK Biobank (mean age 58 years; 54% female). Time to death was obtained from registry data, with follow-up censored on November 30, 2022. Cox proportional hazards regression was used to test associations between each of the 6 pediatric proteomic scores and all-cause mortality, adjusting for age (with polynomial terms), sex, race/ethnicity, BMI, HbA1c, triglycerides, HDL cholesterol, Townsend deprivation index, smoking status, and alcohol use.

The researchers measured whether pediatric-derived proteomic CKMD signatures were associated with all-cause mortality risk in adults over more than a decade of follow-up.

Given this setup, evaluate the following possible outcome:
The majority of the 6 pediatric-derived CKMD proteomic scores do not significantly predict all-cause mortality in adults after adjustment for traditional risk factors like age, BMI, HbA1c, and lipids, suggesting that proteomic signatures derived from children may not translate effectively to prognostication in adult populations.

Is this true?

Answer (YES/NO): NO